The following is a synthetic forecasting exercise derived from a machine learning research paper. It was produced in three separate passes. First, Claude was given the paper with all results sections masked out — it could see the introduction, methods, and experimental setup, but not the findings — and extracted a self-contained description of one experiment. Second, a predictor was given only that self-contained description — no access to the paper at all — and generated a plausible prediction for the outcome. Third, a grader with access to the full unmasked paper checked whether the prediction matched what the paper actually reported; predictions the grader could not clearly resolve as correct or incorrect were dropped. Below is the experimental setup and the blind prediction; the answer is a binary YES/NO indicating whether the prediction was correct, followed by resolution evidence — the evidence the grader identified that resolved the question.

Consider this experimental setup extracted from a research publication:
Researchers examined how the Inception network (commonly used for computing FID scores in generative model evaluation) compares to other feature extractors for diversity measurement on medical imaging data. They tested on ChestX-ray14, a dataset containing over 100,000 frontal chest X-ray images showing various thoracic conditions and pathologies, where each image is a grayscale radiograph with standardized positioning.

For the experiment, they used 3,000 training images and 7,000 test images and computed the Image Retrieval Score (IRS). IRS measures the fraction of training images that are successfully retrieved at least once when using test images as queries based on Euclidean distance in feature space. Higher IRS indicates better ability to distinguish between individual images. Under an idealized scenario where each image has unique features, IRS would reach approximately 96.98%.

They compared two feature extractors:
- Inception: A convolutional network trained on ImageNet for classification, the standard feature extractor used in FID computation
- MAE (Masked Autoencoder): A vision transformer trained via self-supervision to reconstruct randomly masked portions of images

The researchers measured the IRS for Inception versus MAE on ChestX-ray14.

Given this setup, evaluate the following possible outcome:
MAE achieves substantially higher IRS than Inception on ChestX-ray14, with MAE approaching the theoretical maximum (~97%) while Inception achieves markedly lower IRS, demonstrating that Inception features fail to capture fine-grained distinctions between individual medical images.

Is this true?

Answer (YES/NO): NO